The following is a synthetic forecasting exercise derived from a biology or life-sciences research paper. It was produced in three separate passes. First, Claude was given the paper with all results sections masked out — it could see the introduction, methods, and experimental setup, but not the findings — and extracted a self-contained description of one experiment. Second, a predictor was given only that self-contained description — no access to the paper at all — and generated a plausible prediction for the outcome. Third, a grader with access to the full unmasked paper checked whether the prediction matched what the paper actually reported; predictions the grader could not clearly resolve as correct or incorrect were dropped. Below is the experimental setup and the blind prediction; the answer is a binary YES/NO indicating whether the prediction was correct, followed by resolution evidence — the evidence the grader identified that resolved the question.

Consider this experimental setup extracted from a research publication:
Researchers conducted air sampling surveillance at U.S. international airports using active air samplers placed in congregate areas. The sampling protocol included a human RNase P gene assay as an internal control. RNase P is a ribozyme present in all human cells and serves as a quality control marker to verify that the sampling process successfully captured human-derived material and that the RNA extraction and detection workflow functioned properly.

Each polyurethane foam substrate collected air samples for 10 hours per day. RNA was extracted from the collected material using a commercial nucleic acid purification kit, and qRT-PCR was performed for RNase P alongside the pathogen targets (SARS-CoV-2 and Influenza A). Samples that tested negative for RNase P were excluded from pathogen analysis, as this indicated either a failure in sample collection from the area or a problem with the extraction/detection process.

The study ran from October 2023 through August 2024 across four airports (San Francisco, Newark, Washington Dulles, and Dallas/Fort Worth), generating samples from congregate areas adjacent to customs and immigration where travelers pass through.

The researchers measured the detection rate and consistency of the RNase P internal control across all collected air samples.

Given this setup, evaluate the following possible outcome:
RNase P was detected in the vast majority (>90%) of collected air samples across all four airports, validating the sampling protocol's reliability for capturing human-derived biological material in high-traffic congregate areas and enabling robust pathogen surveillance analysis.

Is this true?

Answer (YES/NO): YES